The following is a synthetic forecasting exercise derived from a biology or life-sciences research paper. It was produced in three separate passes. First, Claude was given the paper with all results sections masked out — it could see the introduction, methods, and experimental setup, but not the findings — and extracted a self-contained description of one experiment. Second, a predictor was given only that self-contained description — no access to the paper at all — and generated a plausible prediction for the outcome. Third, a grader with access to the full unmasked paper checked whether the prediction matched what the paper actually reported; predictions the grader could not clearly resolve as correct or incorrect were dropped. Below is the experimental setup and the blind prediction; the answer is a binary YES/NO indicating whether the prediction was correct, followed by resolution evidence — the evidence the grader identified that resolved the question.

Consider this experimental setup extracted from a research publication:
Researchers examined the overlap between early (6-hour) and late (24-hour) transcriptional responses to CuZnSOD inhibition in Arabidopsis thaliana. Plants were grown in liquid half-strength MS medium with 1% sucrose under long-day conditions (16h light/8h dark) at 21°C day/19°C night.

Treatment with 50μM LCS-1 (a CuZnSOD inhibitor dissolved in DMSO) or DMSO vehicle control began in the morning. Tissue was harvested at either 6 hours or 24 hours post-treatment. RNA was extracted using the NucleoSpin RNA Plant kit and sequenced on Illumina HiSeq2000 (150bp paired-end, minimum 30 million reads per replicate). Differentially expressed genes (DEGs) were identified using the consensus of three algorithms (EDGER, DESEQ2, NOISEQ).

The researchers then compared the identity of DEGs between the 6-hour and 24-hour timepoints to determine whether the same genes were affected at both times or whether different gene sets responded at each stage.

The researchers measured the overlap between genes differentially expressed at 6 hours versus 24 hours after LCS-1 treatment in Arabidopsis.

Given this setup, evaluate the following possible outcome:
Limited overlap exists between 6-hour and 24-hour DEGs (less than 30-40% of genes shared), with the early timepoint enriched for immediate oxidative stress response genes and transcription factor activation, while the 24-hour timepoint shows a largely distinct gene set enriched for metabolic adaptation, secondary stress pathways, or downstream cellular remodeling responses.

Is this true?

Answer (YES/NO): NO